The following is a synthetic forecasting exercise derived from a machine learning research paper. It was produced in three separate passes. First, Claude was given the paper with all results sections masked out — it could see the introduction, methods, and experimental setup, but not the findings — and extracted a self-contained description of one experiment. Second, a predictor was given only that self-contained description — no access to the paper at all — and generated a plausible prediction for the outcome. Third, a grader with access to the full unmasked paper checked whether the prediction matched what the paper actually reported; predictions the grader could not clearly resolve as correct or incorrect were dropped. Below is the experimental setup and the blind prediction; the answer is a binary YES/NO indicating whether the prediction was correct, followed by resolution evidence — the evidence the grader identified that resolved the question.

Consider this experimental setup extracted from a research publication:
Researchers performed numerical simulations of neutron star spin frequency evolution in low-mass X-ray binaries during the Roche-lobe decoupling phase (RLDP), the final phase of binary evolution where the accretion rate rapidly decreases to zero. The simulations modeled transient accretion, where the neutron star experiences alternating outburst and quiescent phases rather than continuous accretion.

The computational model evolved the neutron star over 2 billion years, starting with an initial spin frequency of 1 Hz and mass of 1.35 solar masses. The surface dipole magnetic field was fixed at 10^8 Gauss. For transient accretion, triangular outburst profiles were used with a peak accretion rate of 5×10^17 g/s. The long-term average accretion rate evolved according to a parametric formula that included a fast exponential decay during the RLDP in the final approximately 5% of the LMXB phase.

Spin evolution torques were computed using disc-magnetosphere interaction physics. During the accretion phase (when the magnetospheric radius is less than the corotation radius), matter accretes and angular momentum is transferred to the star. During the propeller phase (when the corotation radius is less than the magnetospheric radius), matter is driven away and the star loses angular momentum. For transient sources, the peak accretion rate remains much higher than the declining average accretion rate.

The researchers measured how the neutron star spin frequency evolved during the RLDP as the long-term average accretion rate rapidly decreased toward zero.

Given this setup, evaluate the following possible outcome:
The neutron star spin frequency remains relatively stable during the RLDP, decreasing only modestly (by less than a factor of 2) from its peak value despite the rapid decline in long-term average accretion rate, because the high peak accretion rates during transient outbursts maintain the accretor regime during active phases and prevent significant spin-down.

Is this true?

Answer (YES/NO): NO